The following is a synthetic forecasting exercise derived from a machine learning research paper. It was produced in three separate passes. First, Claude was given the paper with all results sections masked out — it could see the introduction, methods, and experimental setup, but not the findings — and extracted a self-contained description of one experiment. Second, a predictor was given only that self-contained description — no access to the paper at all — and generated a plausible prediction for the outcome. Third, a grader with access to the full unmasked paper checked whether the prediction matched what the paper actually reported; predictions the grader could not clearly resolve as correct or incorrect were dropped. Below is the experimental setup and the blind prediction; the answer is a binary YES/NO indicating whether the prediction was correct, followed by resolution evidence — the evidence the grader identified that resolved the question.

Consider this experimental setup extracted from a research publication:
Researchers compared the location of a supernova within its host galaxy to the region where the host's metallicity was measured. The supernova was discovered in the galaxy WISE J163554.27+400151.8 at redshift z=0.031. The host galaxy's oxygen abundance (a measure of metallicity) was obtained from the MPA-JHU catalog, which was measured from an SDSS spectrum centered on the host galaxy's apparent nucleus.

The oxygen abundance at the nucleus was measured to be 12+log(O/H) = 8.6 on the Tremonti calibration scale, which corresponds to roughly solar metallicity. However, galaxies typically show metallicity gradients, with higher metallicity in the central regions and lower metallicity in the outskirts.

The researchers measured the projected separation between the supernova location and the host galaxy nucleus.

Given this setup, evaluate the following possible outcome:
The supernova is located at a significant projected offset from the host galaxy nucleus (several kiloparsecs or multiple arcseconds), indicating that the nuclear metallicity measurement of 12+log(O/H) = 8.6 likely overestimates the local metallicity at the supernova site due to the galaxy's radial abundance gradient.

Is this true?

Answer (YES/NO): YES